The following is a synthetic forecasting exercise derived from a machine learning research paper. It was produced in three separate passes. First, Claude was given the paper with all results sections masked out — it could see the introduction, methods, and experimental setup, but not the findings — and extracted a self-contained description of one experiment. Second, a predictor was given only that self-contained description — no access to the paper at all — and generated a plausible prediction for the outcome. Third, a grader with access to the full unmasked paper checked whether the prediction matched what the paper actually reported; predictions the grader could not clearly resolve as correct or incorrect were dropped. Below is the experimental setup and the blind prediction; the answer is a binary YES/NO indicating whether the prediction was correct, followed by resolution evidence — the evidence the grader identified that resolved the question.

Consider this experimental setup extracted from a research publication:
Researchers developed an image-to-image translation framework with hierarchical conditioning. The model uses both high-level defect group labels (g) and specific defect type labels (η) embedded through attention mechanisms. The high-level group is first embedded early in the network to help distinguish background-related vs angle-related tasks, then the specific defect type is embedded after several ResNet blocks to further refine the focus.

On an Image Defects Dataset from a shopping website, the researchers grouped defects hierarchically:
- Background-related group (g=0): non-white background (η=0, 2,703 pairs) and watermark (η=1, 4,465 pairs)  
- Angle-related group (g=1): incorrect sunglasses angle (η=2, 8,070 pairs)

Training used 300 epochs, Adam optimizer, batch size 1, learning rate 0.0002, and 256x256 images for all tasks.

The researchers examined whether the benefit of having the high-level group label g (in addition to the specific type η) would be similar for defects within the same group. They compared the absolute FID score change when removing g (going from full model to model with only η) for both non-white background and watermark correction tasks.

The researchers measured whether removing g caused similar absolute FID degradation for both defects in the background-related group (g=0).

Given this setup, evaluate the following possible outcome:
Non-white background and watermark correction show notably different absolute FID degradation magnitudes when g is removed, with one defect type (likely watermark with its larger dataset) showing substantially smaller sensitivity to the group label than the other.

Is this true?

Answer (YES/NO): NO